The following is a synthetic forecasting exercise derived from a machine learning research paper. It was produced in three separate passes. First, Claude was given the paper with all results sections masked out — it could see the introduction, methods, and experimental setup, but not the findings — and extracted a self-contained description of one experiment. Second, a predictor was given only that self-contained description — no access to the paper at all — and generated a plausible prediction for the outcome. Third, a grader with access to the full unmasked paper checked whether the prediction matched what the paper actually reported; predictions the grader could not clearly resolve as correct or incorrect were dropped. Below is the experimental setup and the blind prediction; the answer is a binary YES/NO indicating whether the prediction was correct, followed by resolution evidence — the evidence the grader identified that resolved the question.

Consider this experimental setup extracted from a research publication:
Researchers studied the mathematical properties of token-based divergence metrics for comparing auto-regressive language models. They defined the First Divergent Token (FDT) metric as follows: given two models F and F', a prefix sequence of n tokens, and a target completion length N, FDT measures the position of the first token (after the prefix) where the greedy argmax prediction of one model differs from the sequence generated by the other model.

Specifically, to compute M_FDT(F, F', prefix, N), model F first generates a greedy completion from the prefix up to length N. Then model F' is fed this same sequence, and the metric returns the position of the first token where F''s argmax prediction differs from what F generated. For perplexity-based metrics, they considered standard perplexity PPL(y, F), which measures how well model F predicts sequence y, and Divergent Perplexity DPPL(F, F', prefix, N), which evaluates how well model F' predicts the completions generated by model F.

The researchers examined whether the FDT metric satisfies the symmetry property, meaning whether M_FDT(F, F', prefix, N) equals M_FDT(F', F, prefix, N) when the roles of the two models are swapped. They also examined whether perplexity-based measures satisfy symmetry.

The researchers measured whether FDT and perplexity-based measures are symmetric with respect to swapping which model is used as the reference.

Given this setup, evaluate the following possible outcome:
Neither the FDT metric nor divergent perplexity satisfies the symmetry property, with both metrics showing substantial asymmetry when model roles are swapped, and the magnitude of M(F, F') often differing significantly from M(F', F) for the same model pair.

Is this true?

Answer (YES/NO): NO